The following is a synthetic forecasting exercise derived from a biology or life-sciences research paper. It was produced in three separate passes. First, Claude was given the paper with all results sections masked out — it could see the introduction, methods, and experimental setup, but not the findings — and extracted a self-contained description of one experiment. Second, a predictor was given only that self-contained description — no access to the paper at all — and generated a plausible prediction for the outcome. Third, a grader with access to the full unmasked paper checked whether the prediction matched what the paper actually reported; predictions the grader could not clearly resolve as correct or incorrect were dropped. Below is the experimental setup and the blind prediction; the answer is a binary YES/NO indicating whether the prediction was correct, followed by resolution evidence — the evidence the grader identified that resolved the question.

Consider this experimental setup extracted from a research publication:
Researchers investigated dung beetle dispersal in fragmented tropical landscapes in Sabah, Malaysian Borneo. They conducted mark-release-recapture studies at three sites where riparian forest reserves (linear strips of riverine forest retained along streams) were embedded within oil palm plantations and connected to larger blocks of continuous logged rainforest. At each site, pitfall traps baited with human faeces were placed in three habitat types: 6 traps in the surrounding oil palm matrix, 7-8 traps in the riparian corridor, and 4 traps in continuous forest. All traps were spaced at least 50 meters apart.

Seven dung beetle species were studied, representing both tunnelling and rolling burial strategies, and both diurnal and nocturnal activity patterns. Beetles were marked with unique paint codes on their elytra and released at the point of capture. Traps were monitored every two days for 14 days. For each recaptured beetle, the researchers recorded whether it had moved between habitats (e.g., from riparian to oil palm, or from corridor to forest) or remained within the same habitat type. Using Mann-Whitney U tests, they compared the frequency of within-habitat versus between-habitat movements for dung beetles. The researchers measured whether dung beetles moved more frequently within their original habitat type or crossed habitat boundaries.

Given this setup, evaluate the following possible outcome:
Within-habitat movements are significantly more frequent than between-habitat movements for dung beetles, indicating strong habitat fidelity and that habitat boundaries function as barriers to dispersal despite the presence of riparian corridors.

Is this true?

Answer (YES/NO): YES